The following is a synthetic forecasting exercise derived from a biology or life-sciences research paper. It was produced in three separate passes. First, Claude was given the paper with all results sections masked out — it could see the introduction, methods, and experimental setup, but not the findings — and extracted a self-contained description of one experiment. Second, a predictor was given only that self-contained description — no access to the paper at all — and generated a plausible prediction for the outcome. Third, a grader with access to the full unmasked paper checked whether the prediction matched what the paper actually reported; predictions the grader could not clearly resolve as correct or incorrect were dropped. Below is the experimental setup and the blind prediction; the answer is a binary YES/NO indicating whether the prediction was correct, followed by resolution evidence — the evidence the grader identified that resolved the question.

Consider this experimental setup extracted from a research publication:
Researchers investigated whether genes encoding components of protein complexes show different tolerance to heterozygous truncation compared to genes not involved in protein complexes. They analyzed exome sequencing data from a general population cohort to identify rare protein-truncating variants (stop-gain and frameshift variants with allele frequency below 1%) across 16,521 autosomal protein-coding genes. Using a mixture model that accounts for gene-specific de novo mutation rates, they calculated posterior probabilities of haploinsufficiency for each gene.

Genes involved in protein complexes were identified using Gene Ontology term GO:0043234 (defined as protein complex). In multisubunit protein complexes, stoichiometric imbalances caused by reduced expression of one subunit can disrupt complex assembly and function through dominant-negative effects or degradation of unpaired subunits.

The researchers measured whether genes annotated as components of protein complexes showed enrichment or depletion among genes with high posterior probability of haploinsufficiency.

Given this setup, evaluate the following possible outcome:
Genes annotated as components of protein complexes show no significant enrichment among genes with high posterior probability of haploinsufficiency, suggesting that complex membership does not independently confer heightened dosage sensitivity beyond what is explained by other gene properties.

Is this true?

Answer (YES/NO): NO